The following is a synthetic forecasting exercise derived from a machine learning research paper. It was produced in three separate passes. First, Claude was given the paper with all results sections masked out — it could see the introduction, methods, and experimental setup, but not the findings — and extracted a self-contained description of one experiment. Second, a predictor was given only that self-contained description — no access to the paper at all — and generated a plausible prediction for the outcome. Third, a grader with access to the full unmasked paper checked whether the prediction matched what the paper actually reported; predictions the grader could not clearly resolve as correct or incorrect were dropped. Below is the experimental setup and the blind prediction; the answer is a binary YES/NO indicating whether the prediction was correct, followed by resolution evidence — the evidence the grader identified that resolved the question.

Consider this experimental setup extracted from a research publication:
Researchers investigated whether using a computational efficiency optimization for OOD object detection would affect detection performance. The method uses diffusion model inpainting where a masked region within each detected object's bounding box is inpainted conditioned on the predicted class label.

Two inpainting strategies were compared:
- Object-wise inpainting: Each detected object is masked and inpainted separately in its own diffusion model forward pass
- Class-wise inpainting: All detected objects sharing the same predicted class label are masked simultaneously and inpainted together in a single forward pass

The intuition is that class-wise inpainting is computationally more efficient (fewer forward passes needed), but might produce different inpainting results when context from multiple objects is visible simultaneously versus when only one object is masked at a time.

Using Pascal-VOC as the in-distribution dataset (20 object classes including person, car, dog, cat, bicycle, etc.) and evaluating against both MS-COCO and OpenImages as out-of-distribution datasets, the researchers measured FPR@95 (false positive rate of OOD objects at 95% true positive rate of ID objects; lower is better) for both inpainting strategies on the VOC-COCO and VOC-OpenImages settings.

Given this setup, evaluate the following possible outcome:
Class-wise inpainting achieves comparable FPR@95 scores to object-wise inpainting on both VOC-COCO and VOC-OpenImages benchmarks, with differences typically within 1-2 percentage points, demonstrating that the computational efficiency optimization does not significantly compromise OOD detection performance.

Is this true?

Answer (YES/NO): YES